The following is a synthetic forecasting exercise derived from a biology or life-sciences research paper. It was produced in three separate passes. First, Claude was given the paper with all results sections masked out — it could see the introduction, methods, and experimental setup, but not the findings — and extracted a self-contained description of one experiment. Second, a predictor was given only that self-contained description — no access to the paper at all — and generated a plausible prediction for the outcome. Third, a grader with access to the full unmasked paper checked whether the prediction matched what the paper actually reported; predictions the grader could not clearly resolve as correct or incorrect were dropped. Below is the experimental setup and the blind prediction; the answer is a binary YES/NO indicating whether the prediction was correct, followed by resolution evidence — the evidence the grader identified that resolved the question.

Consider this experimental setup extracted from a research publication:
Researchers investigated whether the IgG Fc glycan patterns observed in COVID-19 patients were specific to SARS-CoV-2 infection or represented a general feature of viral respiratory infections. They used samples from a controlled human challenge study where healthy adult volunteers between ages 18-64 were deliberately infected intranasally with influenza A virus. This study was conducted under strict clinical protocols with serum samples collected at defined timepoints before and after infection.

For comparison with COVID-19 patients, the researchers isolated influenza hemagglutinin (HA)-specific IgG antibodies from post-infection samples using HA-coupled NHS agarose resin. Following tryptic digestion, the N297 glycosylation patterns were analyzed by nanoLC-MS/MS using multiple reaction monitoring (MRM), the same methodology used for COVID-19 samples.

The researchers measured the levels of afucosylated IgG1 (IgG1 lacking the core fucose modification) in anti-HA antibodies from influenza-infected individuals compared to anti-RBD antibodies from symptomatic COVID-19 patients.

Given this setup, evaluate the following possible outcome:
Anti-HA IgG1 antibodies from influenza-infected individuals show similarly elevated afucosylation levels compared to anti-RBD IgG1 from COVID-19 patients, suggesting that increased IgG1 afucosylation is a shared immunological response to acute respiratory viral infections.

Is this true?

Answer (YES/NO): NO